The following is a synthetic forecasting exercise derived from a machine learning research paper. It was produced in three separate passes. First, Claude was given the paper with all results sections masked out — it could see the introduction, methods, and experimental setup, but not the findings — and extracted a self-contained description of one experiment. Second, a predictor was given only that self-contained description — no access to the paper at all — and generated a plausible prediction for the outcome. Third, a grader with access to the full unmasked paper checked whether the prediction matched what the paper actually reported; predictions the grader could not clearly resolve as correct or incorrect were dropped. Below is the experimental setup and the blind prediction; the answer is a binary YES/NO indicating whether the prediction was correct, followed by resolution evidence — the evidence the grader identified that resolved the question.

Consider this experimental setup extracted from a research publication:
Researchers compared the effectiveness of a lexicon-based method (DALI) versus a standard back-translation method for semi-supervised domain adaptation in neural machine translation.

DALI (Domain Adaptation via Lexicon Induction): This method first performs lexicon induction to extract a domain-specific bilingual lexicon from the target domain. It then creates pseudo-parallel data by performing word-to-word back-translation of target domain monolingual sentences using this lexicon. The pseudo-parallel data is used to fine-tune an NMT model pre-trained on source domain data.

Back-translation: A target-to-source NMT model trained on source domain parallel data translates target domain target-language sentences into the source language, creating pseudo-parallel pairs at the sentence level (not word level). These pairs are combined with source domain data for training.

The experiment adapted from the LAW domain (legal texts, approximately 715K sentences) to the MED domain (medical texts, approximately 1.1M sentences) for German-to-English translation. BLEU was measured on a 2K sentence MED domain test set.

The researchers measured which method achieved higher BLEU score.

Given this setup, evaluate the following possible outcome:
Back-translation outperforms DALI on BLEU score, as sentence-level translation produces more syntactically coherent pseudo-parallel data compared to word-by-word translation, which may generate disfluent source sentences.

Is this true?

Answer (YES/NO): YES